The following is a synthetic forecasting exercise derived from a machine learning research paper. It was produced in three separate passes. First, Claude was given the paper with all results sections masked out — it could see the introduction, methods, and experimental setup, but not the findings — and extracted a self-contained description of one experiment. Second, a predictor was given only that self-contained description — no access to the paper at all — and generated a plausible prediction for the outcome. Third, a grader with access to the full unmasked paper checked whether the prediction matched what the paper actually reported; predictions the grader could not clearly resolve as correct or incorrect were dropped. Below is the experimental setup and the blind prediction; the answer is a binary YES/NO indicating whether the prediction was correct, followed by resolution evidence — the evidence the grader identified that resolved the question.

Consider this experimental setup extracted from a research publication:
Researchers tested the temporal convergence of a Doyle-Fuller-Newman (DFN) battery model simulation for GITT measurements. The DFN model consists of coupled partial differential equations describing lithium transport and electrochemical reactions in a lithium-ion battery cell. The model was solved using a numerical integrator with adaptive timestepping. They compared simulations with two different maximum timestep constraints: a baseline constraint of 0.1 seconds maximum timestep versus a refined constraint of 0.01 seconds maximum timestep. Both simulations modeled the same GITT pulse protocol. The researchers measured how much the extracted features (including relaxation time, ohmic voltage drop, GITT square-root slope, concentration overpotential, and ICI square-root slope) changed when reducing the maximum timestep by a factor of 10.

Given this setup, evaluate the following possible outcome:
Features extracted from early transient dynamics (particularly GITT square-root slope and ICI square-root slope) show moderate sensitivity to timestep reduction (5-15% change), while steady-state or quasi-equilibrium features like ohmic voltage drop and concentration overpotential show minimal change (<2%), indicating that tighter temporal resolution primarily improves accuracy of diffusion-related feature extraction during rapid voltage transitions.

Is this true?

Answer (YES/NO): NO